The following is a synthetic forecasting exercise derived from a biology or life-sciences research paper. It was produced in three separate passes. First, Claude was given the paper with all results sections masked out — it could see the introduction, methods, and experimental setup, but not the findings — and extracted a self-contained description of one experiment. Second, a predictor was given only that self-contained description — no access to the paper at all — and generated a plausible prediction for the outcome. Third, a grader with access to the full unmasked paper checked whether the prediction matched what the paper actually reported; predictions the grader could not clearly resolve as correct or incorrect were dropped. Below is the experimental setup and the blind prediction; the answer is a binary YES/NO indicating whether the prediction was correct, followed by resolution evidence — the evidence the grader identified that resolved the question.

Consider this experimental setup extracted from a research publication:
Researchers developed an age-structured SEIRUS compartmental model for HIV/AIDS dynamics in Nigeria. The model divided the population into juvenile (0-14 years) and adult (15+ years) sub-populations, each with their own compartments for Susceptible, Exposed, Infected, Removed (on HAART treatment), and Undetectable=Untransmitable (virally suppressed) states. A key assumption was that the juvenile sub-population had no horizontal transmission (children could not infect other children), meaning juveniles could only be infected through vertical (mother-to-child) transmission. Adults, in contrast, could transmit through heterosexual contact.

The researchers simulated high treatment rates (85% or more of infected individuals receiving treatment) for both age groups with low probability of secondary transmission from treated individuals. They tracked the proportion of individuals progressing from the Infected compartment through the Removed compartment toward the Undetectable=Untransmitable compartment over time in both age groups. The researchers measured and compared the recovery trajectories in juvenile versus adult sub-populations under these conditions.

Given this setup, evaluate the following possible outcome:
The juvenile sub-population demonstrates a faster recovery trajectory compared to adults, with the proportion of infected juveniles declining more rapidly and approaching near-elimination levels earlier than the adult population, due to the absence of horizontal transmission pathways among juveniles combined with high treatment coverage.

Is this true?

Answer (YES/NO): YES